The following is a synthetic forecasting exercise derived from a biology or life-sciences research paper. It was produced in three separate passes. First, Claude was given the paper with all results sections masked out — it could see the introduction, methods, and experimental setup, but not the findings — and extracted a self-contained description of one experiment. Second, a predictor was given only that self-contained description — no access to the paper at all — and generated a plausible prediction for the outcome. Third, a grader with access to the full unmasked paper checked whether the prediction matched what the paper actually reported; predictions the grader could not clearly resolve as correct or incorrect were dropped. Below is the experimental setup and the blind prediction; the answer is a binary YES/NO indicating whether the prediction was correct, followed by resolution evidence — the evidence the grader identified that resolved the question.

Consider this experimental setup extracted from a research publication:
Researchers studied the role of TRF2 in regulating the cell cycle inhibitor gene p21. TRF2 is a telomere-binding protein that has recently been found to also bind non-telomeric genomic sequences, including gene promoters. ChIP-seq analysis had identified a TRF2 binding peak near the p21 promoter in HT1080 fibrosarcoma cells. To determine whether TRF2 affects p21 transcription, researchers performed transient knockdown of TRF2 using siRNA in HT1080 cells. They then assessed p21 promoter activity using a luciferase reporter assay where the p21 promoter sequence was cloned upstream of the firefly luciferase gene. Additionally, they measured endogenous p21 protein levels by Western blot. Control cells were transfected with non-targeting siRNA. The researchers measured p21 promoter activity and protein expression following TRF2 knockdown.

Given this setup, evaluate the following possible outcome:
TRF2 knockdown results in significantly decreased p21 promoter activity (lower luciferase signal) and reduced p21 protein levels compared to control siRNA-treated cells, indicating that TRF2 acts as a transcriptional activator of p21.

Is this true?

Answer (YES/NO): NO